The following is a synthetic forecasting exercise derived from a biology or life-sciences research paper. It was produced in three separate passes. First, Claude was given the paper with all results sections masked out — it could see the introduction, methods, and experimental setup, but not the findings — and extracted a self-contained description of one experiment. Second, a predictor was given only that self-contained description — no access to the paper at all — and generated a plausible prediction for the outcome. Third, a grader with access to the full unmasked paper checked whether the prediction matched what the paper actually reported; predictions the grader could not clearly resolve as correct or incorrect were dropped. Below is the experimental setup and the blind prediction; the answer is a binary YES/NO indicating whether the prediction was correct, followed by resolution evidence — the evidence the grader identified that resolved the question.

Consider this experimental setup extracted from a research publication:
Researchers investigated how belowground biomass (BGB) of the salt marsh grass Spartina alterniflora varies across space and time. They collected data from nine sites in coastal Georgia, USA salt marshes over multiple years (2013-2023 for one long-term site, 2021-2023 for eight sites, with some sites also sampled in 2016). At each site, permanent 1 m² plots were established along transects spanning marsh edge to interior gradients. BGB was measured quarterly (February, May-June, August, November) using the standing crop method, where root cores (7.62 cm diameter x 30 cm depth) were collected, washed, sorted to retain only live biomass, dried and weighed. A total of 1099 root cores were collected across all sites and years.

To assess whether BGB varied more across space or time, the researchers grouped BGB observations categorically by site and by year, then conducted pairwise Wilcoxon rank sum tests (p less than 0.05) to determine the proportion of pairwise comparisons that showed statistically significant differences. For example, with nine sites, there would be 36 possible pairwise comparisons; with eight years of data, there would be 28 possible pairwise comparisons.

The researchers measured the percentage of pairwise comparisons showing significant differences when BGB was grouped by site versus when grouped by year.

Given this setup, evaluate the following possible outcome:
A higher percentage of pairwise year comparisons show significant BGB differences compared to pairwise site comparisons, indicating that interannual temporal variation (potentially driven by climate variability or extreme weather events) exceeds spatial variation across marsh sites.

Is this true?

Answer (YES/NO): NO